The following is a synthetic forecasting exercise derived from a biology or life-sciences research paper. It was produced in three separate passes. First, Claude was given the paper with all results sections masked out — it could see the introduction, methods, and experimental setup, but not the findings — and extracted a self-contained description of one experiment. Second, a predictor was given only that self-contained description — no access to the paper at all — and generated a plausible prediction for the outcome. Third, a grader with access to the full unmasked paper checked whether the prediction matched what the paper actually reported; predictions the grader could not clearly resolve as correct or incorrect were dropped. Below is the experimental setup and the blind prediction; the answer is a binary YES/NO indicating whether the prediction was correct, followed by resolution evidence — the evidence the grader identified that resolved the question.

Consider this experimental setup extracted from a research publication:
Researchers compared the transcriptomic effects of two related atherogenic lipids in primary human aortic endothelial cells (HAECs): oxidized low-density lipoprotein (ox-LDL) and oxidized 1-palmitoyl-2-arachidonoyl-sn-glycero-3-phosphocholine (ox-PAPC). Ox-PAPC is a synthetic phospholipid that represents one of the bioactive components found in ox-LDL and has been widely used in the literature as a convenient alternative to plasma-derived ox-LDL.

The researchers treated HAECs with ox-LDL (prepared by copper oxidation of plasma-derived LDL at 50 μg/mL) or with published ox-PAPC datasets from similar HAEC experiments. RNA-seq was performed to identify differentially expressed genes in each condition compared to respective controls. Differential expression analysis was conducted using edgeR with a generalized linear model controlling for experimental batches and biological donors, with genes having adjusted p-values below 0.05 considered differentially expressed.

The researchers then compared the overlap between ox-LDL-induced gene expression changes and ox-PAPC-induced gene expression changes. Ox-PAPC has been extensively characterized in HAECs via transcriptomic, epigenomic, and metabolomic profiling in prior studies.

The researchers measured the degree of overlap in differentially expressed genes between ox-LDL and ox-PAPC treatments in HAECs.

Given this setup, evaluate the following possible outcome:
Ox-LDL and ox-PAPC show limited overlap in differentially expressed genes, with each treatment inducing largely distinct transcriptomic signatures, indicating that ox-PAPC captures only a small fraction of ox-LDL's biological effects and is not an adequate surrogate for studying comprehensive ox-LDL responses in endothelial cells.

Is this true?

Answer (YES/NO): YES